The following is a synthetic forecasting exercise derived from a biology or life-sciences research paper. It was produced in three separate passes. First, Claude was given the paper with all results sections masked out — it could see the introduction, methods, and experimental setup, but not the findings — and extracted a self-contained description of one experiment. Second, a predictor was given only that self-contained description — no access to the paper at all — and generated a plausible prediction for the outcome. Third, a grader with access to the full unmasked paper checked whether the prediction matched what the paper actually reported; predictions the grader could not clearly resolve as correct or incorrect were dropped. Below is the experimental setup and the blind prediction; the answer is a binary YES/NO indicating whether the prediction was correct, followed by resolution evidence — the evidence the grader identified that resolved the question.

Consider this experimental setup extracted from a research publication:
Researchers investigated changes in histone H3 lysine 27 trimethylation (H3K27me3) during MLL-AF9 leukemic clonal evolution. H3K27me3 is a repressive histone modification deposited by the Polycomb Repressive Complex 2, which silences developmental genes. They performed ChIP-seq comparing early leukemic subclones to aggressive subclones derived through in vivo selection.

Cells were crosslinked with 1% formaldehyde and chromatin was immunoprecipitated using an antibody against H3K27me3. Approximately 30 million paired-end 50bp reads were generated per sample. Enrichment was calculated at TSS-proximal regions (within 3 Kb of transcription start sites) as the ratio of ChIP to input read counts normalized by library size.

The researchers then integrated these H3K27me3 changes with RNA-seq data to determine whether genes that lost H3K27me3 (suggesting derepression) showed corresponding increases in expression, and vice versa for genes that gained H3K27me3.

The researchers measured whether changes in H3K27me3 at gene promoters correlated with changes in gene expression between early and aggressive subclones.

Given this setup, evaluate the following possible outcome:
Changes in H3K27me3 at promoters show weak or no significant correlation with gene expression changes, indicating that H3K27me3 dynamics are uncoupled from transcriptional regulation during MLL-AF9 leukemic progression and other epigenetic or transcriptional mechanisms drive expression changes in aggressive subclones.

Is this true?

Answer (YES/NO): NO